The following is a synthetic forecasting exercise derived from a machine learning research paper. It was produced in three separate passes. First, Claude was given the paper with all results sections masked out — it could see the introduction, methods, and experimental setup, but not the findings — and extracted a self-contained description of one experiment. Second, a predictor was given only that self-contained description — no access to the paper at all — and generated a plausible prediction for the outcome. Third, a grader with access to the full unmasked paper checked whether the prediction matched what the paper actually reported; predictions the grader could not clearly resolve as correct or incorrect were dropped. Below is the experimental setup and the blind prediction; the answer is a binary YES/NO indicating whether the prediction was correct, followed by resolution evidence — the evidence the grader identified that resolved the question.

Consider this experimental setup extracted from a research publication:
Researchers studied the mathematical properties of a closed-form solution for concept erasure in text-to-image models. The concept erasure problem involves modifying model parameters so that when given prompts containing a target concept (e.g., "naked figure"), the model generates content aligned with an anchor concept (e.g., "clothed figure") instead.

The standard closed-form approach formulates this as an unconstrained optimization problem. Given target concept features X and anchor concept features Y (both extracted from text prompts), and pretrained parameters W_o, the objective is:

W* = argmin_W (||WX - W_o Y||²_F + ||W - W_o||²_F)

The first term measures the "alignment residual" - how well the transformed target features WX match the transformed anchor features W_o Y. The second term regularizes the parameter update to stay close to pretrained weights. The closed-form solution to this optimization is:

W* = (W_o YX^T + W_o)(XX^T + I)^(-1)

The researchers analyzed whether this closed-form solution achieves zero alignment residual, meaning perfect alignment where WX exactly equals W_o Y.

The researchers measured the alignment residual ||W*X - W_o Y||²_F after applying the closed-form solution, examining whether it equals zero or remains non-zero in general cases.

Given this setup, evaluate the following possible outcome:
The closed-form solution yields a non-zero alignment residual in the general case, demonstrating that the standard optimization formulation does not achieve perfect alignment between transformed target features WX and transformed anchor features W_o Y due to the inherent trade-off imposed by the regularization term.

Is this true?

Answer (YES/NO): YES